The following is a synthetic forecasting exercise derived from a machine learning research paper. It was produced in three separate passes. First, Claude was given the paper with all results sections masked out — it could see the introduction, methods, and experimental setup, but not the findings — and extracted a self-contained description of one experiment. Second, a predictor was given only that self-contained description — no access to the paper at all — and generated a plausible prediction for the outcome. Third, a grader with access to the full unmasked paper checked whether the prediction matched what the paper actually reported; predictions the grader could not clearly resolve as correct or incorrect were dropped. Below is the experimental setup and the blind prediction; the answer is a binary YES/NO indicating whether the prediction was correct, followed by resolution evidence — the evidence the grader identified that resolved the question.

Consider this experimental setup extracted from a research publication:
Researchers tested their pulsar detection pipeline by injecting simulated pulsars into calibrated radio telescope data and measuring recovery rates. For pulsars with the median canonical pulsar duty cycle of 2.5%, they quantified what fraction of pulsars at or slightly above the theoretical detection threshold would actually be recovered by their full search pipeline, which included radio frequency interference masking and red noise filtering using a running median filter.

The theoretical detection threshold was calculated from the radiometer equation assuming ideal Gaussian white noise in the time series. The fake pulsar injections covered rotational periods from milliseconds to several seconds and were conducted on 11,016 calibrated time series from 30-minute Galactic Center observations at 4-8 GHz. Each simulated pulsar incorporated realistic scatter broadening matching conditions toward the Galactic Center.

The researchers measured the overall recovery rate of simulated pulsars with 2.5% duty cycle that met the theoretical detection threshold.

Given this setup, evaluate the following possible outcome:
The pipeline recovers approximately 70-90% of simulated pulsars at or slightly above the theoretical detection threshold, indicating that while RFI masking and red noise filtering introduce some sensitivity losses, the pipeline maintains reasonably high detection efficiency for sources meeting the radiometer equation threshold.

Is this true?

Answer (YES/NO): NO